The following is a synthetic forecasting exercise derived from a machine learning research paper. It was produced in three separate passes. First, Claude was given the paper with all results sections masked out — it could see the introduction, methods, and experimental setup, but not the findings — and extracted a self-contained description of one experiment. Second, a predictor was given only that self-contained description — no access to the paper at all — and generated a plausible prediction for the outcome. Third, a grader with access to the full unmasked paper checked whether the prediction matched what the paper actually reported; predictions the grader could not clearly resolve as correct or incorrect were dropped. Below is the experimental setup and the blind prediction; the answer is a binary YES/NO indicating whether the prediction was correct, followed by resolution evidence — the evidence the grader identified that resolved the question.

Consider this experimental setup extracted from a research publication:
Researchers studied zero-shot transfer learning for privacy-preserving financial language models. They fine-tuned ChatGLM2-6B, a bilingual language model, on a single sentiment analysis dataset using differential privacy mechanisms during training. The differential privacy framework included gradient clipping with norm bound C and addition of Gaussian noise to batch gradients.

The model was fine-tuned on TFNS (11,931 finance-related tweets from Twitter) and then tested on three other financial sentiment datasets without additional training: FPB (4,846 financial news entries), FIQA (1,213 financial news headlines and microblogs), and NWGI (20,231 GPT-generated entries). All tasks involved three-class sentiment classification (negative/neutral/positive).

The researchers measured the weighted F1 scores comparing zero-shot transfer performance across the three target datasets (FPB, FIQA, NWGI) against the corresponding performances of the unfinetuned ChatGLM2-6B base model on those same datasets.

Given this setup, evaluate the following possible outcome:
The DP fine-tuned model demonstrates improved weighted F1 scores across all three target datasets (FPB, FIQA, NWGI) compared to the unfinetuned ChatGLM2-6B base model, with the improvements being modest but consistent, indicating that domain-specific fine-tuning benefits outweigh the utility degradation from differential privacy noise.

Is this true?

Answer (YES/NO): NO